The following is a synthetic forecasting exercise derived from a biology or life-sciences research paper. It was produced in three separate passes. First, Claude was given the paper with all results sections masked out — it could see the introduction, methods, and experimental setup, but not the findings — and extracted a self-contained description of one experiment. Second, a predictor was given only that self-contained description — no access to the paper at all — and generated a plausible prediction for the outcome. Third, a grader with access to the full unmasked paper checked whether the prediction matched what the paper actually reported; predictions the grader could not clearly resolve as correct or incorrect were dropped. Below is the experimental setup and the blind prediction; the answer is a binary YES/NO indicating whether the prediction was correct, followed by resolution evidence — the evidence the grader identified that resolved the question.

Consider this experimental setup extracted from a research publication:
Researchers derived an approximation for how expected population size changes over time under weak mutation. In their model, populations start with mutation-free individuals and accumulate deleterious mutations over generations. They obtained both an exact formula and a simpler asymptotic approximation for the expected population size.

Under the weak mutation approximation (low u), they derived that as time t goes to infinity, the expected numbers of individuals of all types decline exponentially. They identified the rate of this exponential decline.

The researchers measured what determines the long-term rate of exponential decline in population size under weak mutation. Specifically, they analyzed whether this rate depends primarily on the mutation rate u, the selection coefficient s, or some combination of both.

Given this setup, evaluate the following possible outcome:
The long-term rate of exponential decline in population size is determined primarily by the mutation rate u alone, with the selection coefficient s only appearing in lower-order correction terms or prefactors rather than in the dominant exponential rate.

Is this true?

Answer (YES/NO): YES